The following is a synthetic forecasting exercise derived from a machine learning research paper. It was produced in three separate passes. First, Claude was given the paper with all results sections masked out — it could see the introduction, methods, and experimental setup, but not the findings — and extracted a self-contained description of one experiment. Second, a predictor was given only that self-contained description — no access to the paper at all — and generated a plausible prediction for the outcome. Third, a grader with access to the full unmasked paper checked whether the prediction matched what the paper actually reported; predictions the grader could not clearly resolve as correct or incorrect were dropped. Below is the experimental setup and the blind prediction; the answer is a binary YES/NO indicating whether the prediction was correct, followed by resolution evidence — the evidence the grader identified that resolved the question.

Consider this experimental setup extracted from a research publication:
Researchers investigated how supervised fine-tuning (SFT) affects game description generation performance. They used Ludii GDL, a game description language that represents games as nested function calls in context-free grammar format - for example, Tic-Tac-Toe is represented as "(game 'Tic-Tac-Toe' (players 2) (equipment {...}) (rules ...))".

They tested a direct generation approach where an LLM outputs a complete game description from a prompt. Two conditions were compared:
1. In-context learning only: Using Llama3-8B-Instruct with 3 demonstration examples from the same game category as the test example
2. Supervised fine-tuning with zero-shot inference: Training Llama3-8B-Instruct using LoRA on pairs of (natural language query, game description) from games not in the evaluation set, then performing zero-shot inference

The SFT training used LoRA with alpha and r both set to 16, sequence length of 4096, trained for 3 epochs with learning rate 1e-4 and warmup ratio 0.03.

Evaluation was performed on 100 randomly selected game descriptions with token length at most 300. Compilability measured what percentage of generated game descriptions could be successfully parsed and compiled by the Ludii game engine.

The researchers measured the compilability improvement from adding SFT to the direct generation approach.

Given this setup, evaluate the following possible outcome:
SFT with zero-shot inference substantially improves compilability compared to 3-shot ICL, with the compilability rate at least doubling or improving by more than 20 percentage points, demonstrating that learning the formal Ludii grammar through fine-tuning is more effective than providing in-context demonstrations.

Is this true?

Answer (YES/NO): YES